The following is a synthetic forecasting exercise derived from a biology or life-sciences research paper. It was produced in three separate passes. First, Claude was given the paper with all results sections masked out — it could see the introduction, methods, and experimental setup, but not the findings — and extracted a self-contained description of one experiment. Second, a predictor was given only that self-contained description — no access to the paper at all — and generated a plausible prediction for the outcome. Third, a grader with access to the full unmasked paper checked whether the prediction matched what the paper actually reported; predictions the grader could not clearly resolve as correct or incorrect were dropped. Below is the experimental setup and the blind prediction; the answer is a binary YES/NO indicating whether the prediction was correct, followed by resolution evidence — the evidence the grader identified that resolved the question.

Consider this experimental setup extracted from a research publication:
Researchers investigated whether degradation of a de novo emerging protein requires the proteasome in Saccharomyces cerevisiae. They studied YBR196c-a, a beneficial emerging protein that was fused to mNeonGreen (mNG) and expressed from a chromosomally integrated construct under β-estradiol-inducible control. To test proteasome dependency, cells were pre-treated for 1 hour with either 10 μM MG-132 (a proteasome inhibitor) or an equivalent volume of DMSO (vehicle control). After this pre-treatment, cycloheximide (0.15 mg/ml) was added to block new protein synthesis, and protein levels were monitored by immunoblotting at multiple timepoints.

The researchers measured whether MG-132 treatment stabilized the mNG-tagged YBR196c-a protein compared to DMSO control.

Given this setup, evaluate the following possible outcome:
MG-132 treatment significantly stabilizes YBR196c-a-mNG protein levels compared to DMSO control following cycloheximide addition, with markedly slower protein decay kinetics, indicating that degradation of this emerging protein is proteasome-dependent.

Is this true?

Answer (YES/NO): YES